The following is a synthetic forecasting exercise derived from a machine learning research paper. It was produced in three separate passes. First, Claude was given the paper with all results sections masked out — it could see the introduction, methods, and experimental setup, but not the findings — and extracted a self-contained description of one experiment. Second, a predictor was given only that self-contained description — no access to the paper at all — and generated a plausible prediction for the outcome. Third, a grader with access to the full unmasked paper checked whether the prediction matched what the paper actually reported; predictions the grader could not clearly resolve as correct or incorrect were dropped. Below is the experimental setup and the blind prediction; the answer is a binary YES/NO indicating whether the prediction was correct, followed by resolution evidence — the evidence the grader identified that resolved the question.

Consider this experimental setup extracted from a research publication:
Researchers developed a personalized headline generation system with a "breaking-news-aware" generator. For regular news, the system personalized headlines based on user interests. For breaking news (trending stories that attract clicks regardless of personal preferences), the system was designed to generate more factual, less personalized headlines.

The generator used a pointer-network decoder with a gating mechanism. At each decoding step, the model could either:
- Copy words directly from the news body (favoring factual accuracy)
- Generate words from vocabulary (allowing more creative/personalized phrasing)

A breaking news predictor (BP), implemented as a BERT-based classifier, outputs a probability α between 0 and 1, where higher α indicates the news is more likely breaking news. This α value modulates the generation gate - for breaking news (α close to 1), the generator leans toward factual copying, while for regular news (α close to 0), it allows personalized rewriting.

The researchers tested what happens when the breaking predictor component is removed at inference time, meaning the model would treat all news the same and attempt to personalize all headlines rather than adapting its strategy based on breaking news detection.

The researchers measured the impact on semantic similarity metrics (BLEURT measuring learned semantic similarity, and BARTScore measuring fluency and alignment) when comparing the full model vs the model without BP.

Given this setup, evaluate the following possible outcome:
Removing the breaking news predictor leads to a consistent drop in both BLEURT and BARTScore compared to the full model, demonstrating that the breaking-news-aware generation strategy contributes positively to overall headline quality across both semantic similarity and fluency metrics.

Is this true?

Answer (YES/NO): YES